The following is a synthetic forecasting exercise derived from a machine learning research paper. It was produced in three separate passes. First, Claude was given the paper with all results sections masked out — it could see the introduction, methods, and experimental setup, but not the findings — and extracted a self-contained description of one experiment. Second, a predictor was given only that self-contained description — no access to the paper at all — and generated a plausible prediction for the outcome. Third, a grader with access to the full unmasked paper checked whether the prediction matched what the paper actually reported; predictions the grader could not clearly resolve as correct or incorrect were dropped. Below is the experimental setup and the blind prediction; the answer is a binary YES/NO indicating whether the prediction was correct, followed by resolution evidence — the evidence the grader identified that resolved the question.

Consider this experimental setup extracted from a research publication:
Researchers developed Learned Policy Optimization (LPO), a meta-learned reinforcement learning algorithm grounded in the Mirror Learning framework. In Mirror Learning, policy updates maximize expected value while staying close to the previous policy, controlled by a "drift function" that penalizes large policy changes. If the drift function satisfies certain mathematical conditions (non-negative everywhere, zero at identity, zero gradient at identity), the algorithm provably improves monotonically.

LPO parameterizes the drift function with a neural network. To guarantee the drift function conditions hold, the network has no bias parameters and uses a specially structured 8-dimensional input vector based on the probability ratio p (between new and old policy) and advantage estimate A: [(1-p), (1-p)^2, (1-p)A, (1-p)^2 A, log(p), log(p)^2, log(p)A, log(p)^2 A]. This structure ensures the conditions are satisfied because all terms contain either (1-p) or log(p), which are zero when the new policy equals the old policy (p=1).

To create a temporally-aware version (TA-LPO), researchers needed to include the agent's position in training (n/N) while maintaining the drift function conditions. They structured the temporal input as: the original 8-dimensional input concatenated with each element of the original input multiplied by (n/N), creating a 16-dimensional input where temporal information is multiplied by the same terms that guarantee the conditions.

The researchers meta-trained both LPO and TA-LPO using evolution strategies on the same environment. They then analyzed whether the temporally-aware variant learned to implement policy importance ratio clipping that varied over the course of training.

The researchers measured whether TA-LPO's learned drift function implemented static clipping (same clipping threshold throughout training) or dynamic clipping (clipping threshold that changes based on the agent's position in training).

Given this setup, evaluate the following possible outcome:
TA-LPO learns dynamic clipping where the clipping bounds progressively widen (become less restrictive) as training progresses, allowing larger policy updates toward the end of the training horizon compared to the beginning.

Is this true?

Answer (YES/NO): NO